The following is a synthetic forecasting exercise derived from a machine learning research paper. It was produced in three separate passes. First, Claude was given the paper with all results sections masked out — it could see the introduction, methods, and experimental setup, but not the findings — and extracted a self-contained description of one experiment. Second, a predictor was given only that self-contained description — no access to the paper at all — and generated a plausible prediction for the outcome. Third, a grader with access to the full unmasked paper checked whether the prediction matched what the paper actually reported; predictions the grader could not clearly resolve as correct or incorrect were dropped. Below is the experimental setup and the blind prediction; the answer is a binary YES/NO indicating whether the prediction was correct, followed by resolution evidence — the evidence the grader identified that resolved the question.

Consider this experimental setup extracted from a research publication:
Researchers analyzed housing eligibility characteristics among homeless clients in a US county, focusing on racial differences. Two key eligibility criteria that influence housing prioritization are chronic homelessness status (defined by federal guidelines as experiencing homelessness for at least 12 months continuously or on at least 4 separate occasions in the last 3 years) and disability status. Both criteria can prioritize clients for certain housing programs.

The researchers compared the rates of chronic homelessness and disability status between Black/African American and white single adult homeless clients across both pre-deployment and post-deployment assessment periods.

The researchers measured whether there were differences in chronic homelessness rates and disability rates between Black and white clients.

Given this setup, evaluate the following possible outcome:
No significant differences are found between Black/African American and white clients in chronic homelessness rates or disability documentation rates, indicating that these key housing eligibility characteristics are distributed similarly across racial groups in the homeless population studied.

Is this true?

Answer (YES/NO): NO